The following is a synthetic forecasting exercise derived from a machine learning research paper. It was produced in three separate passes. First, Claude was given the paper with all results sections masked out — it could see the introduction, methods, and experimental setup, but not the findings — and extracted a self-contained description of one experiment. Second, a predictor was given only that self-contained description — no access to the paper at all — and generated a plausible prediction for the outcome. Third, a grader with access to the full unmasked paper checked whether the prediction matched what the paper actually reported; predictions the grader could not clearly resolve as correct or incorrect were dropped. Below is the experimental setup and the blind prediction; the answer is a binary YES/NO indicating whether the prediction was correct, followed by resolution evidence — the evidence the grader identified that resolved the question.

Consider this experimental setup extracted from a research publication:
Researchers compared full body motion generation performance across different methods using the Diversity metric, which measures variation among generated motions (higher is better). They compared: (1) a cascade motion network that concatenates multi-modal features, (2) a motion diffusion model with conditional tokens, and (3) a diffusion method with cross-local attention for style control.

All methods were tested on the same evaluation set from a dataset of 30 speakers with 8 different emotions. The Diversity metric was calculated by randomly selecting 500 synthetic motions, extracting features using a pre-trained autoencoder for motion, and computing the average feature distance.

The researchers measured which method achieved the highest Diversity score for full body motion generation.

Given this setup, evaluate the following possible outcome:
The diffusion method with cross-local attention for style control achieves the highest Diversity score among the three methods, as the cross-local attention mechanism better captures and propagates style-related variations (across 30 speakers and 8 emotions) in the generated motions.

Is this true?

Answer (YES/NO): YES